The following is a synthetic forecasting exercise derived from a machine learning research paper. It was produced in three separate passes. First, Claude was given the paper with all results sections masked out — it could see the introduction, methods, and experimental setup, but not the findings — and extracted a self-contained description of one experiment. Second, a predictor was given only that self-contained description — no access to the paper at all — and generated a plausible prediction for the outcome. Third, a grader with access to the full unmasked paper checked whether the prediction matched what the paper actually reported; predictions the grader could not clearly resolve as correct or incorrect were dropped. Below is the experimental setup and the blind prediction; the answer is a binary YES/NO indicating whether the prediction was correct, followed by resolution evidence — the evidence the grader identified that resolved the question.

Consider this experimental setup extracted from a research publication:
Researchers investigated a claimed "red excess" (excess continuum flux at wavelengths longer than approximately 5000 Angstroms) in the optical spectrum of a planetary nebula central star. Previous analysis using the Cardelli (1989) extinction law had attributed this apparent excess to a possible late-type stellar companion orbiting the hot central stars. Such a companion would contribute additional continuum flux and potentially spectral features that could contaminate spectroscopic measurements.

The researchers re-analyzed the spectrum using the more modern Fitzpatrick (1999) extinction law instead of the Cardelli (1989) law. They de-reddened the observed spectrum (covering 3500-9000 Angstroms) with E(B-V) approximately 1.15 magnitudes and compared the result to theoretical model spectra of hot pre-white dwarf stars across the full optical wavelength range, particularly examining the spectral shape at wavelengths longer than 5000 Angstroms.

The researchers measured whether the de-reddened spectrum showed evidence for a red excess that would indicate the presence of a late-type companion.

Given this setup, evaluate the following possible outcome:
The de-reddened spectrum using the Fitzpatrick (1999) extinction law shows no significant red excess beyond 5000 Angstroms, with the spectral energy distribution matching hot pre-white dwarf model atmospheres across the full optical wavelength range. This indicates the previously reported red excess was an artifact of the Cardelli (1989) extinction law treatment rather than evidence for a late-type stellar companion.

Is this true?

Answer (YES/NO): YES